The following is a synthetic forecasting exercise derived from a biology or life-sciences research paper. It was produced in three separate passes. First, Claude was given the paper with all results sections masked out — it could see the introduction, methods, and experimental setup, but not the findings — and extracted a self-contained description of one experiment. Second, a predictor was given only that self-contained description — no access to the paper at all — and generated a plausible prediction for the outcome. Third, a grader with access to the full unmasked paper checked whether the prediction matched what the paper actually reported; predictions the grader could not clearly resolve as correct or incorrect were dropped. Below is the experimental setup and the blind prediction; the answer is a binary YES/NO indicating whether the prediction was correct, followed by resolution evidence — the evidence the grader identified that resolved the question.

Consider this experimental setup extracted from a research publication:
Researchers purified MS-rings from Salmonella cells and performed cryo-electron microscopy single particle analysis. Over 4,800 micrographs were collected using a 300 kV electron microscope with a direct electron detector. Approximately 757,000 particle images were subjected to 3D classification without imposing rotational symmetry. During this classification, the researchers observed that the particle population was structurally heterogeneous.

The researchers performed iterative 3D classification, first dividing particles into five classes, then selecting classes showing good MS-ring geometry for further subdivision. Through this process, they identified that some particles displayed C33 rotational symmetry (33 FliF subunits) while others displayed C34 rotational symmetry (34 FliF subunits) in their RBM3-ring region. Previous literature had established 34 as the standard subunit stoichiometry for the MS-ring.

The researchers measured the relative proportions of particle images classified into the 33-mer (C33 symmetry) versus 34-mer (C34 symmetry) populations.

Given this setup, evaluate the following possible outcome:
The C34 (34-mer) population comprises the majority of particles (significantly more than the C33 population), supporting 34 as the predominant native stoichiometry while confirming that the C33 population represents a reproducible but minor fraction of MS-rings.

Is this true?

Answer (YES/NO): NO